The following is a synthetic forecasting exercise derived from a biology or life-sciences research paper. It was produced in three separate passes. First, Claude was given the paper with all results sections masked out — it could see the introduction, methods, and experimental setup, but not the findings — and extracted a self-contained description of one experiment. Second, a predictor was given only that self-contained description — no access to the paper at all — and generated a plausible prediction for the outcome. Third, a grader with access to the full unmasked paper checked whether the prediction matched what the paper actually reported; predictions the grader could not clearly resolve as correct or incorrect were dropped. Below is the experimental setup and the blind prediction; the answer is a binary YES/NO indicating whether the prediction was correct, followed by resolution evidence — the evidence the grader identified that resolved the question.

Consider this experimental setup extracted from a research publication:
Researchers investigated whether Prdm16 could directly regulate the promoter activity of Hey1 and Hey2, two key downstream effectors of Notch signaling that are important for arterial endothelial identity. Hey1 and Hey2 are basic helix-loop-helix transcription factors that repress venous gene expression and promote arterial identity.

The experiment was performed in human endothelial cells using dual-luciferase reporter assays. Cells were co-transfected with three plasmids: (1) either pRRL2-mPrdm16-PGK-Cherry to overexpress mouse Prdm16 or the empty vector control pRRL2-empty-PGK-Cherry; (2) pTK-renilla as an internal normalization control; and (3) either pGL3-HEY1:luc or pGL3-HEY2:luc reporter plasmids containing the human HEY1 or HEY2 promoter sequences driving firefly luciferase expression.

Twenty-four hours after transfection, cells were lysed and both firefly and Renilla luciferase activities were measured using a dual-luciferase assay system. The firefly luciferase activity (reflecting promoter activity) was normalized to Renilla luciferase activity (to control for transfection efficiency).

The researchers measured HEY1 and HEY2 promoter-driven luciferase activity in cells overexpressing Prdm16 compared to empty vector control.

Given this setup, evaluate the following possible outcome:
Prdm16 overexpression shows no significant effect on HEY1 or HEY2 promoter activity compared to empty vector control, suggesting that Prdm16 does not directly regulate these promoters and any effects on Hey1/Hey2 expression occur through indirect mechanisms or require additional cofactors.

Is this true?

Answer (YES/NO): NO